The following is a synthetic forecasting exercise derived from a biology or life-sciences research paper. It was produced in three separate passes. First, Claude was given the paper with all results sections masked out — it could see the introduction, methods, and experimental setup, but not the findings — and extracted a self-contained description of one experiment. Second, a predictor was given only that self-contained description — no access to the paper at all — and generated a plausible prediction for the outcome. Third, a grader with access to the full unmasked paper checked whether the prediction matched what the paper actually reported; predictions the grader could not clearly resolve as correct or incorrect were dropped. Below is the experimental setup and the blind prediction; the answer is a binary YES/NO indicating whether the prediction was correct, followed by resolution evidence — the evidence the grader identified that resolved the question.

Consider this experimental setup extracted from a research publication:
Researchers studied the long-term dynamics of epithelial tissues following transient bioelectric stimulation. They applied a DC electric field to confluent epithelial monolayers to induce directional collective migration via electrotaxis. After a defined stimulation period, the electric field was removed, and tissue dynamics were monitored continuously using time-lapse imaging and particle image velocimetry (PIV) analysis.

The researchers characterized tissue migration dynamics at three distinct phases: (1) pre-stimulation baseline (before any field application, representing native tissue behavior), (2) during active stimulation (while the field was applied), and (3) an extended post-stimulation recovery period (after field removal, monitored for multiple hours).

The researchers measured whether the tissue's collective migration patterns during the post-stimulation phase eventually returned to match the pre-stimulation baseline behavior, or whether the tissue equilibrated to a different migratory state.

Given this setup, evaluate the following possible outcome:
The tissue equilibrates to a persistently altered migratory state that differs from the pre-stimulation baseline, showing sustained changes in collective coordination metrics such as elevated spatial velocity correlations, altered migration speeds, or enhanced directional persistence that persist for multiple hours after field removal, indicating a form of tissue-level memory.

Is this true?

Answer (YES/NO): YES